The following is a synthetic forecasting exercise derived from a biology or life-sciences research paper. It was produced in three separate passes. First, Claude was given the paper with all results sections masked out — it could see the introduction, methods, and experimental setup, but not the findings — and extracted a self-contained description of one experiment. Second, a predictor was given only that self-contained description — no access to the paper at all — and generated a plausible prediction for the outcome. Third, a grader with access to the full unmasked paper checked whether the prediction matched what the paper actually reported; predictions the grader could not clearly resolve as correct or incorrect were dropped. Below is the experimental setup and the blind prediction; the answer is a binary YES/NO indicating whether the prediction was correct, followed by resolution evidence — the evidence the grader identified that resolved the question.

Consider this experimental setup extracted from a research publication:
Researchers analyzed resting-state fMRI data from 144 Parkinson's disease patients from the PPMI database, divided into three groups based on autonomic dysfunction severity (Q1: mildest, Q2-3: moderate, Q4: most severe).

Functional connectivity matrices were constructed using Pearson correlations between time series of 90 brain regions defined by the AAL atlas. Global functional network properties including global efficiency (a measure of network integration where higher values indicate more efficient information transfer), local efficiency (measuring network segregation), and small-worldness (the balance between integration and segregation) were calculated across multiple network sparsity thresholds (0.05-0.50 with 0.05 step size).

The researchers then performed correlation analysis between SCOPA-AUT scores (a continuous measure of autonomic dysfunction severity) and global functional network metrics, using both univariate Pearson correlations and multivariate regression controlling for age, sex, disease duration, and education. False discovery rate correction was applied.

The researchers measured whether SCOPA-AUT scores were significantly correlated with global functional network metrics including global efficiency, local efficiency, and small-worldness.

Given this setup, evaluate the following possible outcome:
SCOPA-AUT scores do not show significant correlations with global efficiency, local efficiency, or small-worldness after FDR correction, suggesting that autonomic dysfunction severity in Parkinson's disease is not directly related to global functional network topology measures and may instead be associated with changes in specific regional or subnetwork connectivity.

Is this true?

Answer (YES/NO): YES